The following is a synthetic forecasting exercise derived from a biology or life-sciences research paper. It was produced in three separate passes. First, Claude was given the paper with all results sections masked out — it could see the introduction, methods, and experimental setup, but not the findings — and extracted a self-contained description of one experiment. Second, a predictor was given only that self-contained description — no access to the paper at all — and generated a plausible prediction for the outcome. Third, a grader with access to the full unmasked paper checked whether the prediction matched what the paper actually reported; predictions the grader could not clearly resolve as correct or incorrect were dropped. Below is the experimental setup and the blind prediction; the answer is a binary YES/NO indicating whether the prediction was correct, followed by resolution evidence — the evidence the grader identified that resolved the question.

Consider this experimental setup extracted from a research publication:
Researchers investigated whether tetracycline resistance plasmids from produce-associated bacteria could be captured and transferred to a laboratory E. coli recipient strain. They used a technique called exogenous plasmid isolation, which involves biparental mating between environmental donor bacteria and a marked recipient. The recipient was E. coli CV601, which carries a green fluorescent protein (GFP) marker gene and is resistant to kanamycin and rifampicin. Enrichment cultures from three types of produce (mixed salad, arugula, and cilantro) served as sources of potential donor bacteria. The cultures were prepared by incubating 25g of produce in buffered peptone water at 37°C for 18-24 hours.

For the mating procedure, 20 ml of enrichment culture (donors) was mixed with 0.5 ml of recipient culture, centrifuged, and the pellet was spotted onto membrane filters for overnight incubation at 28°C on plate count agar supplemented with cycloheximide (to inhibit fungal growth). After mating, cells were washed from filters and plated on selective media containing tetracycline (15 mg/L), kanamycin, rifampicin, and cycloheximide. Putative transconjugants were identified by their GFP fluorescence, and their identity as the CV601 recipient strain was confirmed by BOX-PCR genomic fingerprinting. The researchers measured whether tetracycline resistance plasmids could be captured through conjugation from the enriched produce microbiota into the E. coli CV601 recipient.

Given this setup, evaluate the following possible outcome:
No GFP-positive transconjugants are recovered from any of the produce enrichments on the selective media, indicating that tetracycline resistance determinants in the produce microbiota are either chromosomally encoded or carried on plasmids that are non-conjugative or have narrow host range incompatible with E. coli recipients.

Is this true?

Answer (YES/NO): NO